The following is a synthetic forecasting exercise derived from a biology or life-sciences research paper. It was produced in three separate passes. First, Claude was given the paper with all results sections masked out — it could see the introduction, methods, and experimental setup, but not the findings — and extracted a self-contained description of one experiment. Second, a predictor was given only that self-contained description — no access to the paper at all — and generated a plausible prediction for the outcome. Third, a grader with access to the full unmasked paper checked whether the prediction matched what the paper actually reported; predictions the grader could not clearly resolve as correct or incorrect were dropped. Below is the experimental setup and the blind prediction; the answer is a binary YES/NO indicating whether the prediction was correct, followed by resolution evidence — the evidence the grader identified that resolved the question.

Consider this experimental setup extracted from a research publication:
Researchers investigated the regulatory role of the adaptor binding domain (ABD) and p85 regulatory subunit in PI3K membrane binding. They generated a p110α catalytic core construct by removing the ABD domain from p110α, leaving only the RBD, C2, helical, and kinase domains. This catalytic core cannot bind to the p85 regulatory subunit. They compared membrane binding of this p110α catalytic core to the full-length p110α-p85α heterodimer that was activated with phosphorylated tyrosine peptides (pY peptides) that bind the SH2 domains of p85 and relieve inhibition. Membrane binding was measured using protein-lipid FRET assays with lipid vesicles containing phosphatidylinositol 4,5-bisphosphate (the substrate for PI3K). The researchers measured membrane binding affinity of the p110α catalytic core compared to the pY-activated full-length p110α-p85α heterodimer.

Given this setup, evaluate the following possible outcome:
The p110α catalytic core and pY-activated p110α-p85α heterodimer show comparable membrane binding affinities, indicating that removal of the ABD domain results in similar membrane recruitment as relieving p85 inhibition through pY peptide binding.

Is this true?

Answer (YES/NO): NO